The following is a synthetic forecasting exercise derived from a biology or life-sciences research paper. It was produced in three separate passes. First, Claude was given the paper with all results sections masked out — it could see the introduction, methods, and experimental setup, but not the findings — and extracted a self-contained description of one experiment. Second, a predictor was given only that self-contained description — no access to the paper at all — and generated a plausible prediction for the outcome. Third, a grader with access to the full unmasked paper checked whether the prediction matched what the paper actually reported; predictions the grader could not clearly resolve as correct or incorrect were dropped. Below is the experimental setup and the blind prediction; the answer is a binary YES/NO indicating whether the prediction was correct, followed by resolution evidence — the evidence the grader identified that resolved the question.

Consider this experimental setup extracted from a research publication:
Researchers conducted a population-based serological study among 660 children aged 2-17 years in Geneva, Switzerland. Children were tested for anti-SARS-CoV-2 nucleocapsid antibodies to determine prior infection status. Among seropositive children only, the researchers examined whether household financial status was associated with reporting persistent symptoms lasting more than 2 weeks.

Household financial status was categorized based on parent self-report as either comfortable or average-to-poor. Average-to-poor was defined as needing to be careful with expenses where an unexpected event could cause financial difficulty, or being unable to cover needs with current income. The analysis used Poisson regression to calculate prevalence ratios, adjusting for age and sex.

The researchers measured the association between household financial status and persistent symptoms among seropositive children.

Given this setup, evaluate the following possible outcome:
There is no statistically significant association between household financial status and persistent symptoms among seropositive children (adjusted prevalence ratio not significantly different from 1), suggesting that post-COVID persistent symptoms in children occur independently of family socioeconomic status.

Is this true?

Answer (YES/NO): NO